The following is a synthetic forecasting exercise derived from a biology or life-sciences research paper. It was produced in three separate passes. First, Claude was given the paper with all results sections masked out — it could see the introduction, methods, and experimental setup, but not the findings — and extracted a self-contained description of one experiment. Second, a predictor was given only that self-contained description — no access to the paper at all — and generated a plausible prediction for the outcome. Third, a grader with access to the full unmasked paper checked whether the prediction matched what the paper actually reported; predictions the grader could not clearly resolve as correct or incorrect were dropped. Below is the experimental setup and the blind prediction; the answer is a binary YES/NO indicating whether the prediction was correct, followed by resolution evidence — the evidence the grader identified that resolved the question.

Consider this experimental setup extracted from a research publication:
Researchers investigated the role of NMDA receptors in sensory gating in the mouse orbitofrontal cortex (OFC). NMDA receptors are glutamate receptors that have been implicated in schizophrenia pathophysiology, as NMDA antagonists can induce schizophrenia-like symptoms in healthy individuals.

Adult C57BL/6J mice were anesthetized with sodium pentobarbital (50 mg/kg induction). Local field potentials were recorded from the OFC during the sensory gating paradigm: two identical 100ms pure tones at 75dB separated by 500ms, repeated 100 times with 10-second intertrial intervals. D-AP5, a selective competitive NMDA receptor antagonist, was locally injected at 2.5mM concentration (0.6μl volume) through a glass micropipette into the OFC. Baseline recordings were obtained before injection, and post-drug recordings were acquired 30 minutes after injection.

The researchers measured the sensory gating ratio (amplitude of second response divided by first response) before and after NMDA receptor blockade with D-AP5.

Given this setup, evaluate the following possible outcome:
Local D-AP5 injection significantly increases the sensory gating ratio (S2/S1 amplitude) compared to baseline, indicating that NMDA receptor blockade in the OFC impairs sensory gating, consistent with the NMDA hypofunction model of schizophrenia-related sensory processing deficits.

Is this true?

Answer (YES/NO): YES